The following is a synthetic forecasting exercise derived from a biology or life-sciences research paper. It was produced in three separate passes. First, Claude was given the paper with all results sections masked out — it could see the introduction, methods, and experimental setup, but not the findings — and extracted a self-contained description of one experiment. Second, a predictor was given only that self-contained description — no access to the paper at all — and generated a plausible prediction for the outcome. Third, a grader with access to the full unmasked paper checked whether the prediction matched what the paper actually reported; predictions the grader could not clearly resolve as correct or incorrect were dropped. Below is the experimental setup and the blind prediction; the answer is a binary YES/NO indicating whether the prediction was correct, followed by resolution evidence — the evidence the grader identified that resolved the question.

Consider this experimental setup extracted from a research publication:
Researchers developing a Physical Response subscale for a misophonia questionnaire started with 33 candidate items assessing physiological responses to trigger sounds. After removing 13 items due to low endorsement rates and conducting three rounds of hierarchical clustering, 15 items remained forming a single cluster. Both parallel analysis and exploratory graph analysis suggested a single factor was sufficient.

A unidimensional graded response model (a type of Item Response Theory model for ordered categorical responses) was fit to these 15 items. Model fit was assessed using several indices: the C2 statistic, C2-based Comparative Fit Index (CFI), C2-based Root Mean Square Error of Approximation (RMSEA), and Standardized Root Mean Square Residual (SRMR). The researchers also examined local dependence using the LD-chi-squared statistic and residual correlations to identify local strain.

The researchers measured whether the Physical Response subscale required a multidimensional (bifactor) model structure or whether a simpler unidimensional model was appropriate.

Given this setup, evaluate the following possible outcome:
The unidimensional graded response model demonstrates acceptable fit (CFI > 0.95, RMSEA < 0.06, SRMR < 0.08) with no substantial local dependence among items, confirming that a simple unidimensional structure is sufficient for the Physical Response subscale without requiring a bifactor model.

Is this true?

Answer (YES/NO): NO